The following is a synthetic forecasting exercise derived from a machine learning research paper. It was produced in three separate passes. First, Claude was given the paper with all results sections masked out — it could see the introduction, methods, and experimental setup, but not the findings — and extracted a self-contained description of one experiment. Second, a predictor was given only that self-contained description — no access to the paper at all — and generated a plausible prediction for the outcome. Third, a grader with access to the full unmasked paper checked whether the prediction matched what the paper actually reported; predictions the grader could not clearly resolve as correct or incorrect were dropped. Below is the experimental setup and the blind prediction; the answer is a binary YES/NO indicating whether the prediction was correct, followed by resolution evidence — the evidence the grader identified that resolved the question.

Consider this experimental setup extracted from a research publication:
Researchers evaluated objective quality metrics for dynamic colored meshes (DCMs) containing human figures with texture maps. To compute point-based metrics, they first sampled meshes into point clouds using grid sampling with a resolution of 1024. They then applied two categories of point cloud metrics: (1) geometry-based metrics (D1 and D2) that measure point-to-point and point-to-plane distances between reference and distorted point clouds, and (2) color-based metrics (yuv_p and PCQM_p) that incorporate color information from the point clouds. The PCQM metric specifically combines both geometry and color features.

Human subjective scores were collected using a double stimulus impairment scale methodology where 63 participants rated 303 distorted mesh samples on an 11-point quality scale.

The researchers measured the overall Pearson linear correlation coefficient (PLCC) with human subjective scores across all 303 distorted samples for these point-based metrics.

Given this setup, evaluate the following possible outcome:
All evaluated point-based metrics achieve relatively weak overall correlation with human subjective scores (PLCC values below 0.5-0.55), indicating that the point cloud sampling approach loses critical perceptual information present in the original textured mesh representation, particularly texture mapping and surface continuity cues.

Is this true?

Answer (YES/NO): NO